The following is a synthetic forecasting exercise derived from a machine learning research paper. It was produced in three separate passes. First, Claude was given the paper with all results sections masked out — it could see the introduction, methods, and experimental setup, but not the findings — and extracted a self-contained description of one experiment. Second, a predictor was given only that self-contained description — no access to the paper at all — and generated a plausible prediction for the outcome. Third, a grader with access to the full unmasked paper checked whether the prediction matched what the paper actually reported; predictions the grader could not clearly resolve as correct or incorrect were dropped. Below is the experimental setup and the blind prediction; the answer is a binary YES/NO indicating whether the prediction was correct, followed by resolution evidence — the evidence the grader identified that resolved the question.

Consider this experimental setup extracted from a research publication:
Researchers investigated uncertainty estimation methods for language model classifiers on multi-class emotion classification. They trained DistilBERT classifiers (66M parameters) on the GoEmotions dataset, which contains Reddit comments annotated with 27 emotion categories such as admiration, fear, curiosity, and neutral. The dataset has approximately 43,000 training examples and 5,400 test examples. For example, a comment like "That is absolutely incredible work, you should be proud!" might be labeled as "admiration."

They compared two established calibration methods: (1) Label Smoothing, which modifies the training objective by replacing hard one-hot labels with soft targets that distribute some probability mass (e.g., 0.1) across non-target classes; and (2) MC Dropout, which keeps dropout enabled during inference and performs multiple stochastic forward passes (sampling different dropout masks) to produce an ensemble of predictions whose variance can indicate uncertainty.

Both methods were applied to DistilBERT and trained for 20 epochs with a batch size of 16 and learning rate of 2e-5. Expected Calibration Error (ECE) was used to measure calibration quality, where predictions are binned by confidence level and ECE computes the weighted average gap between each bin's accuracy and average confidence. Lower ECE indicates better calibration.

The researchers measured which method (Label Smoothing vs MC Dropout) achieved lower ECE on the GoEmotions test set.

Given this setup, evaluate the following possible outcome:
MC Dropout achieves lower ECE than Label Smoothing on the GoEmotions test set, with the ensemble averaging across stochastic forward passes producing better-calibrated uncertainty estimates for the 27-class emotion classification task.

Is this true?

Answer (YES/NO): NO